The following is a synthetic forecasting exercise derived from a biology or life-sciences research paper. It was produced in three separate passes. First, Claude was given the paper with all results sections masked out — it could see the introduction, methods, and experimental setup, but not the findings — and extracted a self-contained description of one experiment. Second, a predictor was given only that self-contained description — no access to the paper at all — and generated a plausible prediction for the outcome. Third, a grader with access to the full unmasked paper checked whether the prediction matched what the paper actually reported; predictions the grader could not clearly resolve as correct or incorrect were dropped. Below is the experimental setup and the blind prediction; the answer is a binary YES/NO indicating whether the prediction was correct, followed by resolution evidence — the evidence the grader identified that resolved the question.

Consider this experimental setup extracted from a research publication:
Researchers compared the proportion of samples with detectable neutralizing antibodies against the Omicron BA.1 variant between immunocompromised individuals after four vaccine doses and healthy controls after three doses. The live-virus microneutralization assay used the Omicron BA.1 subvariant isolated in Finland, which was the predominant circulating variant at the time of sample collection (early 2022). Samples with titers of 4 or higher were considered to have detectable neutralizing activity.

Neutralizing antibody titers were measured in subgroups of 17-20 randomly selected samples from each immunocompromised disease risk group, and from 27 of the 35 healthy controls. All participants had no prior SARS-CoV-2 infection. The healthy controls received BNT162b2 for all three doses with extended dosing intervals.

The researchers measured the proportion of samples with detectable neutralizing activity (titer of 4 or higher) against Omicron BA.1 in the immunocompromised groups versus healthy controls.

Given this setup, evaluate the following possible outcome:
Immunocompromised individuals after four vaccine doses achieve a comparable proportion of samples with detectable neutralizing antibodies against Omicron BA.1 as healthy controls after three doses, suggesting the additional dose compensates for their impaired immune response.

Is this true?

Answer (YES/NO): NO